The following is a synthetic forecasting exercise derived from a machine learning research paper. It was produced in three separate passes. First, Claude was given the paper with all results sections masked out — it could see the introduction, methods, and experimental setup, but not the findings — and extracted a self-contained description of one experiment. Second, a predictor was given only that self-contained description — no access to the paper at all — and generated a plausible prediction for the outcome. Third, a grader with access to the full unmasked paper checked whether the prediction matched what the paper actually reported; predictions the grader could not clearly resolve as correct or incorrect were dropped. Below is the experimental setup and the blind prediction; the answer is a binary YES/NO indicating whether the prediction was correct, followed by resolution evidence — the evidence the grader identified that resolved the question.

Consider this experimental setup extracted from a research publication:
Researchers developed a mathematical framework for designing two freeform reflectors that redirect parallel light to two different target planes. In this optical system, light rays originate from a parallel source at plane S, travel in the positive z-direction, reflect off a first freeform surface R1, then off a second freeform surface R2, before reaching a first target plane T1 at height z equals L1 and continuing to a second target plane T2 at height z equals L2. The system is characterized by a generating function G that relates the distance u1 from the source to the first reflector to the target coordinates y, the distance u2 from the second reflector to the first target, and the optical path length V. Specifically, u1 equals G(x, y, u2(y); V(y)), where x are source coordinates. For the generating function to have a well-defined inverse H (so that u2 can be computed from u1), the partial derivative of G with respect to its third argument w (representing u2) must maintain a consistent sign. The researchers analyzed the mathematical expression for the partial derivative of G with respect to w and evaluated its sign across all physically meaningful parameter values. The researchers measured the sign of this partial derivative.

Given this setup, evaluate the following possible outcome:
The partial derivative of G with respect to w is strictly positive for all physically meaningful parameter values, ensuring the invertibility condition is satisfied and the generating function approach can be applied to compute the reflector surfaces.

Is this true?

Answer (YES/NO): NO